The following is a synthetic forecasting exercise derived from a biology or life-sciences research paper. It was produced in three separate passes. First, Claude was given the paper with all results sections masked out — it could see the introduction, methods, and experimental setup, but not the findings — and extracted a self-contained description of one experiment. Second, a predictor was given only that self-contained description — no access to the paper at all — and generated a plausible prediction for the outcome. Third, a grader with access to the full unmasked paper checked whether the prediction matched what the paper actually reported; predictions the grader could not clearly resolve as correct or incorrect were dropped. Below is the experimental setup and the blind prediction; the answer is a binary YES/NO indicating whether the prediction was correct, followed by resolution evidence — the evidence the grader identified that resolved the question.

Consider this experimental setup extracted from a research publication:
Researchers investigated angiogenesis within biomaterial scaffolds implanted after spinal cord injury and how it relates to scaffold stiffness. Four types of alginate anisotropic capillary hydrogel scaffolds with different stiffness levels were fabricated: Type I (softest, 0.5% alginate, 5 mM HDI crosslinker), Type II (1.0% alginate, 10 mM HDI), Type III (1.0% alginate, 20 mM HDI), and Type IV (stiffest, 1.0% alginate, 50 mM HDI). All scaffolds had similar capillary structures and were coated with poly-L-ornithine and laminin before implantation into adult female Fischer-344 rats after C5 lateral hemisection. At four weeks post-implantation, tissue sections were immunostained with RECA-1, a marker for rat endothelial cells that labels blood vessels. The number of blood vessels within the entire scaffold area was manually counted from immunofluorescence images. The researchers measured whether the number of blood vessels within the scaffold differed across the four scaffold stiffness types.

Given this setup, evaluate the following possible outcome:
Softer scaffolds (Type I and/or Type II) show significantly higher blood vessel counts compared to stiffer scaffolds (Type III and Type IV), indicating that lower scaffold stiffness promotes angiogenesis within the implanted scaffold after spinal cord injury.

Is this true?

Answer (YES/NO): YES